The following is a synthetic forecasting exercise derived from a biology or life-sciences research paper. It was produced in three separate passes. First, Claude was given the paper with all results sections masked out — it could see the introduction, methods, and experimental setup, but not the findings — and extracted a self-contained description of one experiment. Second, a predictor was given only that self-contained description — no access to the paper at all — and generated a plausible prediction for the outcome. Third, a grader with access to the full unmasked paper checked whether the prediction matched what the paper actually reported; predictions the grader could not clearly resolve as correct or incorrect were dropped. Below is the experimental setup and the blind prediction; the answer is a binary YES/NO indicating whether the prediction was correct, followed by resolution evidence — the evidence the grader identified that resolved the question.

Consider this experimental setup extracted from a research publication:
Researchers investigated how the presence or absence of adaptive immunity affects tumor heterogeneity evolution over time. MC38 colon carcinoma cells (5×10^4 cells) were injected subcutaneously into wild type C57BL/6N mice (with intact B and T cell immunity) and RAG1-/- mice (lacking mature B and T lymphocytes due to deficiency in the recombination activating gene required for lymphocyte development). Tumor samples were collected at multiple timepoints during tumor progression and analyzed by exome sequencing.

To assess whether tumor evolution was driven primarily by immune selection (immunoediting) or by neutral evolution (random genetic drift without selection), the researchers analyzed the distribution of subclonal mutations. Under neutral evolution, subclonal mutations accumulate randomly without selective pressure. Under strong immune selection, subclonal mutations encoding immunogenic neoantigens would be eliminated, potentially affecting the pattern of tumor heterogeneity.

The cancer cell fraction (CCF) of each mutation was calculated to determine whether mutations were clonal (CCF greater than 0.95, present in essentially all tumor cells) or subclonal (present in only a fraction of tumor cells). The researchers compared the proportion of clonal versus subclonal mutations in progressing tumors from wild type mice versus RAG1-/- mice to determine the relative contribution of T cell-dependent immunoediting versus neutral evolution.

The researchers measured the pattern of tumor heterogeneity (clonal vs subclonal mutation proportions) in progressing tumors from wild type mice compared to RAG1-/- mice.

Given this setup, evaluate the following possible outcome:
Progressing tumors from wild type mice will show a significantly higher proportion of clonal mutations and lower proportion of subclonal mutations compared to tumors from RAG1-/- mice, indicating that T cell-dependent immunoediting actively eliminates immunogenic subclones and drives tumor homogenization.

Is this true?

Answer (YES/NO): NO